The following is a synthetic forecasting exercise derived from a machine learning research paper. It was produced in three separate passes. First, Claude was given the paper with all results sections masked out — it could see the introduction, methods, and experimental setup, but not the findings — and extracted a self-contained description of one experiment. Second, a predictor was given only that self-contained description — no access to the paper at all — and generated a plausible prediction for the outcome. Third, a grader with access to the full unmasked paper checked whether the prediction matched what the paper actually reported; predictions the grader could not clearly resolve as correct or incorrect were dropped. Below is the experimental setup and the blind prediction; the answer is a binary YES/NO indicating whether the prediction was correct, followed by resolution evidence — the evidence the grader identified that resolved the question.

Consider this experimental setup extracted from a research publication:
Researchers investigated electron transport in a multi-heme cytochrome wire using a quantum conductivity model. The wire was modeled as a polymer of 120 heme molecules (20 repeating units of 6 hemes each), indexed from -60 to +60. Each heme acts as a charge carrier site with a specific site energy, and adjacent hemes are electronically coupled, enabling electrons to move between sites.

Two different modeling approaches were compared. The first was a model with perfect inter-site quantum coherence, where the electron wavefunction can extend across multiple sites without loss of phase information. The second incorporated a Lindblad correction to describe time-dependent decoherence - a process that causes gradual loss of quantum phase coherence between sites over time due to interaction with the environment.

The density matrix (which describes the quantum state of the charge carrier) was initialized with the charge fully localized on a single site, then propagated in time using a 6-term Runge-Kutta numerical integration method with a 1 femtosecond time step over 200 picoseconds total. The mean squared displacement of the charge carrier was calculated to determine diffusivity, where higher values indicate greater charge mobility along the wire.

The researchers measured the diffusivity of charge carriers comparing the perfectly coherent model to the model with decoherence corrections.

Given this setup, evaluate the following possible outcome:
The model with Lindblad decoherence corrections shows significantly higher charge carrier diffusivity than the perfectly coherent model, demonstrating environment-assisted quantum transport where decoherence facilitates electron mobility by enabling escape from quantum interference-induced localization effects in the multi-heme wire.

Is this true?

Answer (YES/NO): YES